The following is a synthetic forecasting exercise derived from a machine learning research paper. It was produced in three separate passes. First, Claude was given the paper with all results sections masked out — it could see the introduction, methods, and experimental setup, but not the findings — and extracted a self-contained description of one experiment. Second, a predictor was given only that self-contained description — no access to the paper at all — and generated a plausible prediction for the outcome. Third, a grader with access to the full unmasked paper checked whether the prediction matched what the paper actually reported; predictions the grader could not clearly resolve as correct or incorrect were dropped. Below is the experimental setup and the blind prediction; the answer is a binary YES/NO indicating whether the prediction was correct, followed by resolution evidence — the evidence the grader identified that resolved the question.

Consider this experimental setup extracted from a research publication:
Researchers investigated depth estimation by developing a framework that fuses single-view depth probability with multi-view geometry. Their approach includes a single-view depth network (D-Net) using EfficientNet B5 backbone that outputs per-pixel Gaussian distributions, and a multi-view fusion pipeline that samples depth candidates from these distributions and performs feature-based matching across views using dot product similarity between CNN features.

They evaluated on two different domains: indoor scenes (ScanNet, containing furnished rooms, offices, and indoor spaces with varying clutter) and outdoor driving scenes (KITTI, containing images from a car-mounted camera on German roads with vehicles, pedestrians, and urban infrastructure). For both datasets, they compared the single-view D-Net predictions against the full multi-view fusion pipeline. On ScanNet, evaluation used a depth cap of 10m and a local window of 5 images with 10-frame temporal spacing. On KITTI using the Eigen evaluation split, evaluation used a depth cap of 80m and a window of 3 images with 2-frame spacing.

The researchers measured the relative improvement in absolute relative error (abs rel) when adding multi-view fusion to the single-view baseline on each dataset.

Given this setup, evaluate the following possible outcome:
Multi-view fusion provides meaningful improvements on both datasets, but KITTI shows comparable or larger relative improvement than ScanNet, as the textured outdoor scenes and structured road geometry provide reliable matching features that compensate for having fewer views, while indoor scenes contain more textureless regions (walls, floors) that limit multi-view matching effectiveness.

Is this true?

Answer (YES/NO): NO